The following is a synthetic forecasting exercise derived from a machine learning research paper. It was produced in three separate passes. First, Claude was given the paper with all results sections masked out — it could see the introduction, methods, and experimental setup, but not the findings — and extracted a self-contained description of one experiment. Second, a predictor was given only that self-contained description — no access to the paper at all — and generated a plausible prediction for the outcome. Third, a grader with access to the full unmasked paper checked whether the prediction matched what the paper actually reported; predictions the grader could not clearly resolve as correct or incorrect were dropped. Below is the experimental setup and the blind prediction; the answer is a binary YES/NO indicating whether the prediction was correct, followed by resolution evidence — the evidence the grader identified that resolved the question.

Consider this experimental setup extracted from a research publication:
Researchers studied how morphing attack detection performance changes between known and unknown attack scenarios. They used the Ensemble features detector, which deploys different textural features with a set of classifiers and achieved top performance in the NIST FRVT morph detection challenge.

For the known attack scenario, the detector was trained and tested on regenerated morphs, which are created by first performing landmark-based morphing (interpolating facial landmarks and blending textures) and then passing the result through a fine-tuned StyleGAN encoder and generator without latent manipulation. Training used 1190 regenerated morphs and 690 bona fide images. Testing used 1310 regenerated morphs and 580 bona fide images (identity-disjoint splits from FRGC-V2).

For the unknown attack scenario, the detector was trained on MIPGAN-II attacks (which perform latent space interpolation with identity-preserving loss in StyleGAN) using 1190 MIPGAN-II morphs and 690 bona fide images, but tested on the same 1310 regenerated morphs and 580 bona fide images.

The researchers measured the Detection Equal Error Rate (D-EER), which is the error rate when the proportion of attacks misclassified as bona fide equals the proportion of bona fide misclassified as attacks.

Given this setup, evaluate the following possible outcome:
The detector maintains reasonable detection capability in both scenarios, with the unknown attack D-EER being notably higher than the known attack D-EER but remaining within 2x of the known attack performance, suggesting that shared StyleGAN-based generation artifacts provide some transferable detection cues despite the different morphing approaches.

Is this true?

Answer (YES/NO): NO